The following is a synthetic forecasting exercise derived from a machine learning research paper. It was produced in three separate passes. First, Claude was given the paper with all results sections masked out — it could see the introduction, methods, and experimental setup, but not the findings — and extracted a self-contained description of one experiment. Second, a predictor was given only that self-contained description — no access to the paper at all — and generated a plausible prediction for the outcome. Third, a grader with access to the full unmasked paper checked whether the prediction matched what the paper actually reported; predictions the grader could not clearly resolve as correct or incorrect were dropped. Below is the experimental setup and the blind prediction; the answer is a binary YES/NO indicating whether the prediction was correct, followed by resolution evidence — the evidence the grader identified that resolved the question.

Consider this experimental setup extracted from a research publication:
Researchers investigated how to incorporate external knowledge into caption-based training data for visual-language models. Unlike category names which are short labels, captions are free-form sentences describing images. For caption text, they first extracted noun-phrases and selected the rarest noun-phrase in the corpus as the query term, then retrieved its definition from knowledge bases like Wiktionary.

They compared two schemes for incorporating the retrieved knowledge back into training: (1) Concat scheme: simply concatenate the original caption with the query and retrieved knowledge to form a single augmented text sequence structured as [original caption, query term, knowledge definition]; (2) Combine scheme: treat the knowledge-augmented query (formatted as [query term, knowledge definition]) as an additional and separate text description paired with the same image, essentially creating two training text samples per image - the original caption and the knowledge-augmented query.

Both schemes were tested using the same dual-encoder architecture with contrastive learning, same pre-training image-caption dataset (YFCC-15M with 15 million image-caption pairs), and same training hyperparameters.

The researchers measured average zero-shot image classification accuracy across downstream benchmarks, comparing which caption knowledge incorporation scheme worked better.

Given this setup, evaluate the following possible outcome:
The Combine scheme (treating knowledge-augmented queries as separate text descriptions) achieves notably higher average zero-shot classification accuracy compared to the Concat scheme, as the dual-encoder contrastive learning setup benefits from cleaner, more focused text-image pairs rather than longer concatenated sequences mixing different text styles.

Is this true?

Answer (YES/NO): YES